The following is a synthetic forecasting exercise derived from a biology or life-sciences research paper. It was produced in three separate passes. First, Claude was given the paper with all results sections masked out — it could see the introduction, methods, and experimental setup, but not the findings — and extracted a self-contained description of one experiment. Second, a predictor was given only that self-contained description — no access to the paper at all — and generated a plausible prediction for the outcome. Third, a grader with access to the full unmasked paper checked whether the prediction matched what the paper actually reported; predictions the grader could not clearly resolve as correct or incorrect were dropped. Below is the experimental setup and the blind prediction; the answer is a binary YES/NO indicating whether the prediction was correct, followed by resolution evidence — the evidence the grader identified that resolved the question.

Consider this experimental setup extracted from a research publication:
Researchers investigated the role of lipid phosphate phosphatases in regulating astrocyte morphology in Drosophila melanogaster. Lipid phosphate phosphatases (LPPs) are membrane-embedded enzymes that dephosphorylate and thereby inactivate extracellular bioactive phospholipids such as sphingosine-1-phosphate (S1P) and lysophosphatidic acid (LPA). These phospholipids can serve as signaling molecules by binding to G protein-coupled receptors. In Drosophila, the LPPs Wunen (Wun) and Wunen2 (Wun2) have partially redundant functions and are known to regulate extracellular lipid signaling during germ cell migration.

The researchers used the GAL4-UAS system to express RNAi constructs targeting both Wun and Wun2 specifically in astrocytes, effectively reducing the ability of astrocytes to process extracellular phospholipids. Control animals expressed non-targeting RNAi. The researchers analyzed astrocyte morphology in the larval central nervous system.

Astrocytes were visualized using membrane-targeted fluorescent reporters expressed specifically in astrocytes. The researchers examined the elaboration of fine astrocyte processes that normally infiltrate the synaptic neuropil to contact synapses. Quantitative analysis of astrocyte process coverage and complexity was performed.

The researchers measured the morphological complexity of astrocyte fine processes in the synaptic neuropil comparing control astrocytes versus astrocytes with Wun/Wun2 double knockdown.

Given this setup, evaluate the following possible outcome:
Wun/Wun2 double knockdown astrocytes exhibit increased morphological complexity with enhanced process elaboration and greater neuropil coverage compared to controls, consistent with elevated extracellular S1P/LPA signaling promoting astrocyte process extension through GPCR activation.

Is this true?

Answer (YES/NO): NO